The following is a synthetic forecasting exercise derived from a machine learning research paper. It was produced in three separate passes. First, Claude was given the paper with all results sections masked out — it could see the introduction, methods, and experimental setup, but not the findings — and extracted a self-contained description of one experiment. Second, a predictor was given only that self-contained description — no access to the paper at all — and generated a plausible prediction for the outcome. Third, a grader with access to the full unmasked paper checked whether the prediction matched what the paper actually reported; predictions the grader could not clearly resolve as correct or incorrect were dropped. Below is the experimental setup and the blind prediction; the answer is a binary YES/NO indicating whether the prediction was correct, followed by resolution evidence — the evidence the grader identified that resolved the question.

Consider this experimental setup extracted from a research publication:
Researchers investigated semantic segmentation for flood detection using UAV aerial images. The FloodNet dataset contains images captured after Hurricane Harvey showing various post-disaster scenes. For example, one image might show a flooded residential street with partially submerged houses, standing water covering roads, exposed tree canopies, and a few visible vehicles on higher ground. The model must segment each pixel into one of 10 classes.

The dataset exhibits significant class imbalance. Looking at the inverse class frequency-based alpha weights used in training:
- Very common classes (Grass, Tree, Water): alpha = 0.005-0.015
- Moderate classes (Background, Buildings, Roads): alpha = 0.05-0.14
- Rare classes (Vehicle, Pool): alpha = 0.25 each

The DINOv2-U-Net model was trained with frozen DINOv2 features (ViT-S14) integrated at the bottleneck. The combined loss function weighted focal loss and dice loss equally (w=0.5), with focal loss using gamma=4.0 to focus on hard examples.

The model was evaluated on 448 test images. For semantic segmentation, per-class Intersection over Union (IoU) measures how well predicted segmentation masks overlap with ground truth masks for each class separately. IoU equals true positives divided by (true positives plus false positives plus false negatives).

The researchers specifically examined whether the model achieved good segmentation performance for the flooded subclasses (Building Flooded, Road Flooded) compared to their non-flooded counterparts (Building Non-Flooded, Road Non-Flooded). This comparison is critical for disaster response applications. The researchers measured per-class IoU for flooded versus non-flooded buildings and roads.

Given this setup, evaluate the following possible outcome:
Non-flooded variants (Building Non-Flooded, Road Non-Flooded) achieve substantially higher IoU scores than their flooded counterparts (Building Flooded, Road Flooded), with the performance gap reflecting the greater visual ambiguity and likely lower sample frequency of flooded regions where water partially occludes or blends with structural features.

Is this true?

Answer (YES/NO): YES